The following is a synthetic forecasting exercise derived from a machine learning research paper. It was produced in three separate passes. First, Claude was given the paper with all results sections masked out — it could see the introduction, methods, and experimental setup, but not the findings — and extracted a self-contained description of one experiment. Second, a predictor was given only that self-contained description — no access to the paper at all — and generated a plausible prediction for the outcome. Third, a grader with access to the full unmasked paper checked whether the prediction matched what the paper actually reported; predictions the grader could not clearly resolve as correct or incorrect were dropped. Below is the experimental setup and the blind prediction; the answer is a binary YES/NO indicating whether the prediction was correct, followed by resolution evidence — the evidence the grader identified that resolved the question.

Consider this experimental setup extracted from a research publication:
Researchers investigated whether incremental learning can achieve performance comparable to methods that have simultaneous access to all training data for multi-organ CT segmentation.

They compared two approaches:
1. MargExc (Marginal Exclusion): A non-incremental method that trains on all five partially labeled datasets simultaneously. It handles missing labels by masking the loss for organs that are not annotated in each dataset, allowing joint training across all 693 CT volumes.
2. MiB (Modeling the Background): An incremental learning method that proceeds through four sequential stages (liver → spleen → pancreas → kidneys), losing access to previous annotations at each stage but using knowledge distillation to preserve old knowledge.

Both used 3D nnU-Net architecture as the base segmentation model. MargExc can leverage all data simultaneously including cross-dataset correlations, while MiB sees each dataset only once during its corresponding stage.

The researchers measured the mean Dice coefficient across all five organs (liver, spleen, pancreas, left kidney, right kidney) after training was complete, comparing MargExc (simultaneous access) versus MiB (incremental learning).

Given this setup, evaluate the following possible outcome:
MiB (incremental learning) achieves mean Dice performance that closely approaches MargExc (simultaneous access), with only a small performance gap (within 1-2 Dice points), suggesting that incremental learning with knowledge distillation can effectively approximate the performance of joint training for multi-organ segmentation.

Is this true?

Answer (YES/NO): YES